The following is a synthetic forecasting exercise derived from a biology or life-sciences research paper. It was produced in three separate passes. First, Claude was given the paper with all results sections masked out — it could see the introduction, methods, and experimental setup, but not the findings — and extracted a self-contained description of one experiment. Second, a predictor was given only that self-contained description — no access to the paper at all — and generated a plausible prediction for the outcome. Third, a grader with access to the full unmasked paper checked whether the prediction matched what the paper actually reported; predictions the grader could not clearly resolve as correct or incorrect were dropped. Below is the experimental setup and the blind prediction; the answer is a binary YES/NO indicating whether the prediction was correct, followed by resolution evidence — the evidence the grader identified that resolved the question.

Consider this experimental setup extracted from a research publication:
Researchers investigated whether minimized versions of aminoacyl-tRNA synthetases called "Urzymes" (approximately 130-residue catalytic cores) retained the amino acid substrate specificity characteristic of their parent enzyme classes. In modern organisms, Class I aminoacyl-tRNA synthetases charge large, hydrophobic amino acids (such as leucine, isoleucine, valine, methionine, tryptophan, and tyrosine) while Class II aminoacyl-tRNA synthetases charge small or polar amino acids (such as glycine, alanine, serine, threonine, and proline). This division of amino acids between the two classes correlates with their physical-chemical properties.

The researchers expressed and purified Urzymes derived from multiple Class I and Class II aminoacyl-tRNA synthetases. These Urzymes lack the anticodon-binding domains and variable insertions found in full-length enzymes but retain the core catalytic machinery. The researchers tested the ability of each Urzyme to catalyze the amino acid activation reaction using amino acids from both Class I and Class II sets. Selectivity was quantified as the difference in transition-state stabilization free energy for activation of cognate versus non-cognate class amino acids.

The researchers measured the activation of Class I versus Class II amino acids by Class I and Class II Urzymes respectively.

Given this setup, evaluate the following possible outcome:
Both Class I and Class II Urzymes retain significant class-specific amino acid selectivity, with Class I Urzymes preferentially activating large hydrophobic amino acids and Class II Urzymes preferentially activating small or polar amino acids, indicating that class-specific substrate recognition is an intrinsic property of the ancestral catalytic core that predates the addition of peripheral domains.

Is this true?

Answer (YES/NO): YES